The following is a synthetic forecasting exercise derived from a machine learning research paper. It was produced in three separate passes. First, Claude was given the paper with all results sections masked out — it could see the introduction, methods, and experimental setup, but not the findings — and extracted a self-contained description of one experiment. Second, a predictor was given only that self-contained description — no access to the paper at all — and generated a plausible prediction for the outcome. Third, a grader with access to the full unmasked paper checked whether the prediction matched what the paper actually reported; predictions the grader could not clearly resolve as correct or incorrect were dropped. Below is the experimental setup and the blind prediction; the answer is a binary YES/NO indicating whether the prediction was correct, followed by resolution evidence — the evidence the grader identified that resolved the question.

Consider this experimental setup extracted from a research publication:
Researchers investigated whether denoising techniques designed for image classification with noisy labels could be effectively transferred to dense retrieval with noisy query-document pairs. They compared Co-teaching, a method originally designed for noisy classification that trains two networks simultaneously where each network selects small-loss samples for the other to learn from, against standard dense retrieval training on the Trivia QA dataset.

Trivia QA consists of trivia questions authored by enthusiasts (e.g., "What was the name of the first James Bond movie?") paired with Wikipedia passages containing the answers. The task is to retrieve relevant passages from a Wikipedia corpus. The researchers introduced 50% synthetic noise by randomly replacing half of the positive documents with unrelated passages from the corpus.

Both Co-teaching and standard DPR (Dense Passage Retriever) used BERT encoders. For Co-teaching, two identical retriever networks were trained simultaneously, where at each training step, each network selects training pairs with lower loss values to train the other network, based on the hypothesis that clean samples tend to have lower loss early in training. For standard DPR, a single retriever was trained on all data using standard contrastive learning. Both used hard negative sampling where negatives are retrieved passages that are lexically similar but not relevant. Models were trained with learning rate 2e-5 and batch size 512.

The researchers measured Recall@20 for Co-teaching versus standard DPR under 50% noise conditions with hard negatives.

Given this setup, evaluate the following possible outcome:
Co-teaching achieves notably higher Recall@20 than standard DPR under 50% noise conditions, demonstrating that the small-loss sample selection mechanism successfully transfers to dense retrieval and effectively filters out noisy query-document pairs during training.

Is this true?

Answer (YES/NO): NO